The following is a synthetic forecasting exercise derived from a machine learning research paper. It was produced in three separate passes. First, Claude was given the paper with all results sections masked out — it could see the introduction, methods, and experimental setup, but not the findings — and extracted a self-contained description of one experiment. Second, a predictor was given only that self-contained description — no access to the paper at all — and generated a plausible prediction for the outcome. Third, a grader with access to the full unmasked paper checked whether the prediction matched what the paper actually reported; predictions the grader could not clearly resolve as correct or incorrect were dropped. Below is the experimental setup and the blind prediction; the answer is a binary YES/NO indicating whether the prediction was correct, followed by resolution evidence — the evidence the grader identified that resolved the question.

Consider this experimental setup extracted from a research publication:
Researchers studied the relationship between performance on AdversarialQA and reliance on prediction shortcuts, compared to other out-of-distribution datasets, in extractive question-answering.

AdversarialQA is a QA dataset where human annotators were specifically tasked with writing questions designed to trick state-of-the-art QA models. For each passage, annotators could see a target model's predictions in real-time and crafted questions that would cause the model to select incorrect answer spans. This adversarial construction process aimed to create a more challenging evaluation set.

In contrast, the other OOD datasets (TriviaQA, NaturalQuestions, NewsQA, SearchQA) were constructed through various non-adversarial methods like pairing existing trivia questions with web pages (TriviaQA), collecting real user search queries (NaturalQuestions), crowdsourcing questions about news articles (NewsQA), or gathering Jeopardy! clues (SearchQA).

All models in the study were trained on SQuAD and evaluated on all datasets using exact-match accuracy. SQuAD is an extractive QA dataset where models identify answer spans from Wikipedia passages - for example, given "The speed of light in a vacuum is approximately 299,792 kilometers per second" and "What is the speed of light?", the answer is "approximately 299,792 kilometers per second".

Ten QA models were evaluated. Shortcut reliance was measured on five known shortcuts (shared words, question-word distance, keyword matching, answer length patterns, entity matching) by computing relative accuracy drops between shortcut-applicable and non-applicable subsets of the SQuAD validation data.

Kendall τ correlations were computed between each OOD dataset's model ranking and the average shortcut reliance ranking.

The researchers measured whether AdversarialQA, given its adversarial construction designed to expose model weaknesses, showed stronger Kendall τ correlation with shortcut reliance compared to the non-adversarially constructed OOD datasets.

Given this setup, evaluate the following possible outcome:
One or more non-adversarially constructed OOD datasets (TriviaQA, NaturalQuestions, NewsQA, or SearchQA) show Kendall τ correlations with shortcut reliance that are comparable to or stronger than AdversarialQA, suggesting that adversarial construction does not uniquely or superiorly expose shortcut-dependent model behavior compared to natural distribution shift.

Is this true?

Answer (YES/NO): YES